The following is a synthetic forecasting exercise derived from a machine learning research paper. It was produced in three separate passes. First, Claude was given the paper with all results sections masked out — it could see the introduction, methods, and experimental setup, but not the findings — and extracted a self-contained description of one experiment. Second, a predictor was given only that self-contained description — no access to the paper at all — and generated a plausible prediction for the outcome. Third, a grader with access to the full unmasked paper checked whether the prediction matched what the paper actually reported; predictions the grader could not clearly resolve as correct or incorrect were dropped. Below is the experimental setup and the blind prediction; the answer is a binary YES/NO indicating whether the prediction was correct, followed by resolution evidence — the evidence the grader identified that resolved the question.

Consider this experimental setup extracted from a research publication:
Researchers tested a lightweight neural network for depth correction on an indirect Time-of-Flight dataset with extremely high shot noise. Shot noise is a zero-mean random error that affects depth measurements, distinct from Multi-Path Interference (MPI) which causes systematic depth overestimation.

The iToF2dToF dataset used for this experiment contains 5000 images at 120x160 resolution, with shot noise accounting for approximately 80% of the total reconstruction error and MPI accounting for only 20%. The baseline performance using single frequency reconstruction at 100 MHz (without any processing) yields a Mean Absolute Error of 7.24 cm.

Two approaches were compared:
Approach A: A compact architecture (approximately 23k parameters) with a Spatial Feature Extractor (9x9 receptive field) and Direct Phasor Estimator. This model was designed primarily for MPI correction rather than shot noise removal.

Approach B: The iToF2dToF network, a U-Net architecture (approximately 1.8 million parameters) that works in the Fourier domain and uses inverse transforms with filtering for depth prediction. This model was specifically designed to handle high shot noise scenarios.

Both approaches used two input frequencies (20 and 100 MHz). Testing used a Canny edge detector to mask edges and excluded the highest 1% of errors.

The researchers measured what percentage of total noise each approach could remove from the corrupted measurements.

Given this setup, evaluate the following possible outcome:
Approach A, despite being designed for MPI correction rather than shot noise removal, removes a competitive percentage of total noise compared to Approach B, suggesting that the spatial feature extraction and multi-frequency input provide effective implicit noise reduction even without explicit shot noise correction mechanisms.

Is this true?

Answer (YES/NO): YES